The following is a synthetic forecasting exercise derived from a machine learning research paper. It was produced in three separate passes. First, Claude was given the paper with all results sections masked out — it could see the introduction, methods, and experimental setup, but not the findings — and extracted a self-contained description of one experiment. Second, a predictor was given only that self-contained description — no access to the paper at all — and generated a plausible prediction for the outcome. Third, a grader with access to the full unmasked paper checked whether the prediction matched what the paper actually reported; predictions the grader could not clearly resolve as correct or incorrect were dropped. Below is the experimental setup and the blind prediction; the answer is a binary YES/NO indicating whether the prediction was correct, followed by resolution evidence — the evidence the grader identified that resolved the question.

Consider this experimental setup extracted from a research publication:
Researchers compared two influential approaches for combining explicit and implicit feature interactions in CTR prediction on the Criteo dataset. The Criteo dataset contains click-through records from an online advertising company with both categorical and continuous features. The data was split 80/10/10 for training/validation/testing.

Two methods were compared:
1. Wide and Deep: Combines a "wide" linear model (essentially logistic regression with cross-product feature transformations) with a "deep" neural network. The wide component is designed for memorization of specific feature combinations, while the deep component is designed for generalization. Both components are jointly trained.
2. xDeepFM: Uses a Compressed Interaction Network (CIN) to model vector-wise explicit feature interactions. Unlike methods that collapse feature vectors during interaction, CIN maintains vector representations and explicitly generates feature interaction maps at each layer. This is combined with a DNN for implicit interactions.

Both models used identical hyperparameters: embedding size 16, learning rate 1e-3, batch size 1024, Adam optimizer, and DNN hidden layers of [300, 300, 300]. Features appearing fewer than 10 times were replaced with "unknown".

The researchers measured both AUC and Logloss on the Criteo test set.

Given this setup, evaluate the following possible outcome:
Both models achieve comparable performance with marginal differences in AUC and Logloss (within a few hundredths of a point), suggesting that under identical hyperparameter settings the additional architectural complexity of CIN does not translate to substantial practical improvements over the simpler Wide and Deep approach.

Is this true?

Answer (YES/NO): NO